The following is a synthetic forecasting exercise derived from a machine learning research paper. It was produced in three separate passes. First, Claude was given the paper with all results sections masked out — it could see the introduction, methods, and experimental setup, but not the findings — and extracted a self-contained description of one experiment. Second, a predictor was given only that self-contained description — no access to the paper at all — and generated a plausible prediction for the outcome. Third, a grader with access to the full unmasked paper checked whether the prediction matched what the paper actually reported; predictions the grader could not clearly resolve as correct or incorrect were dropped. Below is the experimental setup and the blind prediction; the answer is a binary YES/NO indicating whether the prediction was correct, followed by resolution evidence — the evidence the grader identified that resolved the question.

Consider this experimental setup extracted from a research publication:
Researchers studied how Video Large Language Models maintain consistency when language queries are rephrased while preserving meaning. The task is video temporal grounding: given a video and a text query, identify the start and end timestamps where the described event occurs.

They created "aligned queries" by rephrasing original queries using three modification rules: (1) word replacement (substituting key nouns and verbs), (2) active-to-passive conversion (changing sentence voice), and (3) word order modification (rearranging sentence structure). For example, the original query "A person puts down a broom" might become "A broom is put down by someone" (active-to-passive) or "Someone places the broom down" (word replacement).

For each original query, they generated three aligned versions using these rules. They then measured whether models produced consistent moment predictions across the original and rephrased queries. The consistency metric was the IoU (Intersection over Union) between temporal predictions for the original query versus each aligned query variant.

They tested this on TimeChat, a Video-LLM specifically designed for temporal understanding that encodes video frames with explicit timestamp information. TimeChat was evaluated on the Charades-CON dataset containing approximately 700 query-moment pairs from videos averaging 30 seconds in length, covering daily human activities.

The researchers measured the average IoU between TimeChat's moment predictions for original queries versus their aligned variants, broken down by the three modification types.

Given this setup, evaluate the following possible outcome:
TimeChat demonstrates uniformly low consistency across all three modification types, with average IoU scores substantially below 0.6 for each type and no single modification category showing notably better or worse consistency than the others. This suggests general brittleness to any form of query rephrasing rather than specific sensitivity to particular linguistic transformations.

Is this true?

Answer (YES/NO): NO